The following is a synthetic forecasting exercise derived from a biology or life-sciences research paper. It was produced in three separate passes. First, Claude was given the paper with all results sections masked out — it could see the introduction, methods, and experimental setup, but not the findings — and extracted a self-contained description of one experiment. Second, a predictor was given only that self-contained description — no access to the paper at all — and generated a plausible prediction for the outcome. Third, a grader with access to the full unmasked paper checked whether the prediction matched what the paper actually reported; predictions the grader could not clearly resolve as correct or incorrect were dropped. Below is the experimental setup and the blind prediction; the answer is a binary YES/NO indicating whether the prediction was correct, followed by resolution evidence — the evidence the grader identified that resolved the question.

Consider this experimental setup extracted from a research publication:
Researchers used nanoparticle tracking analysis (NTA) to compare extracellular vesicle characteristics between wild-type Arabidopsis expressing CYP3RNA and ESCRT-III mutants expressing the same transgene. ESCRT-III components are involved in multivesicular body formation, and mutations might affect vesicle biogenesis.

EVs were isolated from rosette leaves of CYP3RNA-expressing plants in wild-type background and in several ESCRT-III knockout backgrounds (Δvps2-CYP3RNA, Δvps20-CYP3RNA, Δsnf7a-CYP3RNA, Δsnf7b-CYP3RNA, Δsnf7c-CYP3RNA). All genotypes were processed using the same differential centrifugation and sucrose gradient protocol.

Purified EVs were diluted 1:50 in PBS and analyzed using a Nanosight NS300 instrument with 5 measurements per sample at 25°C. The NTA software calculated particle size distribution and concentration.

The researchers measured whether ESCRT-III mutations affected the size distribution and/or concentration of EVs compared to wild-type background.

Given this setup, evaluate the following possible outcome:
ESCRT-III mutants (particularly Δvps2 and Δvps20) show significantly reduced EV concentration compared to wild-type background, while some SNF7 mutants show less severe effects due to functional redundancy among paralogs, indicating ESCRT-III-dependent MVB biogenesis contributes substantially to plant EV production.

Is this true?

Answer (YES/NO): NO